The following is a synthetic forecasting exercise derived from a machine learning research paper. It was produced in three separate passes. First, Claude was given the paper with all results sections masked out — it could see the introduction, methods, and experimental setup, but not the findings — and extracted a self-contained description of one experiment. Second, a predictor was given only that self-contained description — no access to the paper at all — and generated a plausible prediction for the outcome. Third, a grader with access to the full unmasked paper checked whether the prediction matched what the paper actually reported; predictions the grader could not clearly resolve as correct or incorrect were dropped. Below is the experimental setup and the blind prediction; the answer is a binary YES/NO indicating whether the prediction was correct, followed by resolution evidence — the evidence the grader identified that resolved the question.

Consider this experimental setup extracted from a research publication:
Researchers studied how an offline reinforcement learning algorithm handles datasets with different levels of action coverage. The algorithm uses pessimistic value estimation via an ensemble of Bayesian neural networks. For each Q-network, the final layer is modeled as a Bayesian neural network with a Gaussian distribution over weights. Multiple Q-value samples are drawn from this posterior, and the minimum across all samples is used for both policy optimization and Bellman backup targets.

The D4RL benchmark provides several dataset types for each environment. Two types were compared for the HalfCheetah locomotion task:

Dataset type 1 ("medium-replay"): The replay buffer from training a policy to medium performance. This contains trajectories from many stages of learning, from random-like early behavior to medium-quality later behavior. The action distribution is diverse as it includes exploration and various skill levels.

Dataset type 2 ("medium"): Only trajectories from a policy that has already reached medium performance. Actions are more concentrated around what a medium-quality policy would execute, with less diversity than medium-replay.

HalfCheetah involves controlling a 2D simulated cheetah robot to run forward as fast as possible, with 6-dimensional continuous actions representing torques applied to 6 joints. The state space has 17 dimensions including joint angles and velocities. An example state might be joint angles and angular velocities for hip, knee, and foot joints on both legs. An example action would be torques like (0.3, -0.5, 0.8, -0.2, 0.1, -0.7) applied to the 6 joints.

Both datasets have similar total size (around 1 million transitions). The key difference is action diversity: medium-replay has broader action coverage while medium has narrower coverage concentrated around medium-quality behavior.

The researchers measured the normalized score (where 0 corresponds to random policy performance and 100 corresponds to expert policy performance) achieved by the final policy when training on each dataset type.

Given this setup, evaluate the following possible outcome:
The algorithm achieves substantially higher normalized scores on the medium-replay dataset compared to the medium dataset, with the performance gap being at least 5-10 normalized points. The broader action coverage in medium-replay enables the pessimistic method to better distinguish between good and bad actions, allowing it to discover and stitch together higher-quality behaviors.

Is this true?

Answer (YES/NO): NO